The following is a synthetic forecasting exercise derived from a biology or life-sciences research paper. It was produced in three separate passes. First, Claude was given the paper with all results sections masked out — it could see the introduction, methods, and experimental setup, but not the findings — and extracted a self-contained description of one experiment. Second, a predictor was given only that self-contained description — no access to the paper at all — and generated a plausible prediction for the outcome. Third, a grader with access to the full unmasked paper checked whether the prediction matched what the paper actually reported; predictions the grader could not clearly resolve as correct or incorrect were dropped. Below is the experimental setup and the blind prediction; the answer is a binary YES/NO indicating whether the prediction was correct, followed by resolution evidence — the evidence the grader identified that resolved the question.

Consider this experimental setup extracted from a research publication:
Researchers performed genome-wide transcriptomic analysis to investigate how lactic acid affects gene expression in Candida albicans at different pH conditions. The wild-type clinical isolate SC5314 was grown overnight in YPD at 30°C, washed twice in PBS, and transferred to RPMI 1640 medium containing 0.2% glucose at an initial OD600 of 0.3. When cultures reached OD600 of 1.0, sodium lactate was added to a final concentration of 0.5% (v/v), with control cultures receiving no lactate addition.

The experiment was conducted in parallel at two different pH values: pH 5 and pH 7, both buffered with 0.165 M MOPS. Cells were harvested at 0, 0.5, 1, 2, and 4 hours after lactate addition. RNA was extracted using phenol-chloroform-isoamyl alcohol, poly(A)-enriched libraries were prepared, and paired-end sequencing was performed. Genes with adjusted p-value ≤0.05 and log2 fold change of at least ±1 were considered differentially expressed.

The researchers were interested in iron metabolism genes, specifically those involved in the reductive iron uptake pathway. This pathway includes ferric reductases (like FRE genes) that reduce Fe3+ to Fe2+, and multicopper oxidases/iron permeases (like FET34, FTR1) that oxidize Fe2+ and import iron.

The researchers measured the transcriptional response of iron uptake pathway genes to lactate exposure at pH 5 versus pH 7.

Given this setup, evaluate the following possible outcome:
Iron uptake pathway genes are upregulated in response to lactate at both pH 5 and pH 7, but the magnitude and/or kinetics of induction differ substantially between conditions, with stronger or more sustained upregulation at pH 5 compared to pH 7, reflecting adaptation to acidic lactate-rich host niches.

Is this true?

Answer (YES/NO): NO